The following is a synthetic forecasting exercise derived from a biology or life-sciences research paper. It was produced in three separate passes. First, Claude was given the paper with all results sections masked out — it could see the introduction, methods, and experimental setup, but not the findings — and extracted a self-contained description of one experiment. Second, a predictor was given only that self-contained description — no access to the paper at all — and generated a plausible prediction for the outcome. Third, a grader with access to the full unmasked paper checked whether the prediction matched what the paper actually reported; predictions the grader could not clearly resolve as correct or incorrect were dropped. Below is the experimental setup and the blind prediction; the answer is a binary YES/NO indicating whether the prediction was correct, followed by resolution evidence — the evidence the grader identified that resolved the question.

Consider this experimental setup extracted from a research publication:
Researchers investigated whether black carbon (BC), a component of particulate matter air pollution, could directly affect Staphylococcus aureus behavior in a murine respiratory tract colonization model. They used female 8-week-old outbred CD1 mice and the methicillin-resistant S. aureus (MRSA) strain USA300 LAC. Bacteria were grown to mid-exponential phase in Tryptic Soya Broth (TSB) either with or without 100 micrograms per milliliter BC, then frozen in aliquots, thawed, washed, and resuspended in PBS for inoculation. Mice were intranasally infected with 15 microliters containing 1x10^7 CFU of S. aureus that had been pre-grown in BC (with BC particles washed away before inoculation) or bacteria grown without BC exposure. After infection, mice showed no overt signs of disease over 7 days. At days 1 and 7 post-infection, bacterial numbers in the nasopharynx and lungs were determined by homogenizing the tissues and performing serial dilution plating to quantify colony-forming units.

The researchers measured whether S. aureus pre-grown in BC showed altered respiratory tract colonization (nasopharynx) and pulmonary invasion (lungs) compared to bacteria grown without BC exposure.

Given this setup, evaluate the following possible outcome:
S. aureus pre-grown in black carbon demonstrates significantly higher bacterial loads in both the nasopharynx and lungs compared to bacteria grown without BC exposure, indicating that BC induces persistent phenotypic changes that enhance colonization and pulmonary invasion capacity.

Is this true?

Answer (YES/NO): YES